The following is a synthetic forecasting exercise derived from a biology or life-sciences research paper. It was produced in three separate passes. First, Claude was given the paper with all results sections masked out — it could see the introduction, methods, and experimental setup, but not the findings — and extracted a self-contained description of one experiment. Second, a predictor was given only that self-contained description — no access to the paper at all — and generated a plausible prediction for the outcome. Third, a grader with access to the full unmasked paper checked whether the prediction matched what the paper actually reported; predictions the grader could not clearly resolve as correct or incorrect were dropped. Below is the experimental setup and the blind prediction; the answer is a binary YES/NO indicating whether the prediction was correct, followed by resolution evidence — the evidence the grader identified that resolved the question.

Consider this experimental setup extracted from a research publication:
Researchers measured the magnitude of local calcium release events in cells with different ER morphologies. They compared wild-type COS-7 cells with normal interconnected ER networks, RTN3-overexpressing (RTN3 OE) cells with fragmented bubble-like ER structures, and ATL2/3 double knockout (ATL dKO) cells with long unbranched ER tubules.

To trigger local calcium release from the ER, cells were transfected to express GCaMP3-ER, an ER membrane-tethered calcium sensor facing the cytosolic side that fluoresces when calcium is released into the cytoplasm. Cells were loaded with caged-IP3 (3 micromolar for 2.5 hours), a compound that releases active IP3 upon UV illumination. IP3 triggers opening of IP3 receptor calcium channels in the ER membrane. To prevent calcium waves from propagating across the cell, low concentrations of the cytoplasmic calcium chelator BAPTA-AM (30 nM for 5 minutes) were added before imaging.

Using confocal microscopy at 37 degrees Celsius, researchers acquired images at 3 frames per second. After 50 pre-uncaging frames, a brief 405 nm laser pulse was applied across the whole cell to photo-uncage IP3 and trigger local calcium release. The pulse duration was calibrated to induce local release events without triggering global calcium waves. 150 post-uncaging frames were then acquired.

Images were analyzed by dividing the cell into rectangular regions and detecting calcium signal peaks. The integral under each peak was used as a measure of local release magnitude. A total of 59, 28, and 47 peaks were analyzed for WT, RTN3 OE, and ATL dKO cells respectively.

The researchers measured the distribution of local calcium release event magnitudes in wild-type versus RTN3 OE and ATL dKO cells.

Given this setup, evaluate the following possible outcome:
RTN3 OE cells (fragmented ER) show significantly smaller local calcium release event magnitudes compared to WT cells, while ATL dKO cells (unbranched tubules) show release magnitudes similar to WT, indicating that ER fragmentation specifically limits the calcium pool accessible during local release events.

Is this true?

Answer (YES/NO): NO